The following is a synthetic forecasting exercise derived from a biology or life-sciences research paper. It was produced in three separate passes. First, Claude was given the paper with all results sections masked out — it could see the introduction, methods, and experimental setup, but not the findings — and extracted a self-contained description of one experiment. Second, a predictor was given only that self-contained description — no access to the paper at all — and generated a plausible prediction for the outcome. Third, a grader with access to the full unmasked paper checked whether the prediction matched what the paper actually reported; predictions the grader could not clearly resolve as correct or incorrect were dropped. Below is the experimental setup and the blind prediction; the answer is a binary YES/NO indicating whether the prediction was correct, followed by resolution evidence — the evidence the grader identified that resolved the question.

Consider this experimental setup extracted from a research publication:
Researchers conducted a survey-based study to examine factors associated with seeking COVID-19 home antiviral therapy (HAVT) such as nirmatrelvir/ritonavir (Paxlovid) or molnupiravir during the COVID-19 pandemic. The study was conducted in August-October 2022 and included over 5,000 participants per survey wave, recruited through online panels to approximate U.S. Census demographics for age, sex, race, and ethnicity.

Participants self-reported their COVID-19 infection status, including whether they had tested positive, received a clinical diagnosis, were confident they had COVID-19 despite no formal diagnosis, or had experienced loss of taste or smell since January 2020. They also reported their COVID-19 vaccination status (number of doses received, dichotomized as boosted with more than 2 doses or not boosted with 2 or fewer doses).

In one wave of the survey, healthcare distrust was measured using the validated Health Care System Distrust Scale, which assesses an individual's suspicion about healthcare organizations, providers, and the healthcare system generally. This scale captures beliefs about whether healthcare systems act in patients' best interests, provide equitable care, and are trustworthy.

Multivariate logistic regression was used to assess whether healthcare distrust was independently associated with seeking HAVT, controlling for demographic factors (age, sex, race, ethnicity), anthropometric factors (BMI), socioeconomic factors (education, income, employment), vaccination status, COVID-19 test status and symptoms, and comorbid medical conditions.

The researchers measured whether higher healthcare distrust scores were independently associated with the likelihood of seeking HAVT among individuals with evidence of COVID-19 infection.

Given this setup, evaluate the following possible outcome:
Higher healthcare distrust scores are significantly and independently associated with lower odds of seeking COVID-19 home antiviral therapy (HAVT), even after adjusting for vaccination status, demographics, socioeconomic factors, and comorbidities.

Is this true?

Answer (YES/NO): NO